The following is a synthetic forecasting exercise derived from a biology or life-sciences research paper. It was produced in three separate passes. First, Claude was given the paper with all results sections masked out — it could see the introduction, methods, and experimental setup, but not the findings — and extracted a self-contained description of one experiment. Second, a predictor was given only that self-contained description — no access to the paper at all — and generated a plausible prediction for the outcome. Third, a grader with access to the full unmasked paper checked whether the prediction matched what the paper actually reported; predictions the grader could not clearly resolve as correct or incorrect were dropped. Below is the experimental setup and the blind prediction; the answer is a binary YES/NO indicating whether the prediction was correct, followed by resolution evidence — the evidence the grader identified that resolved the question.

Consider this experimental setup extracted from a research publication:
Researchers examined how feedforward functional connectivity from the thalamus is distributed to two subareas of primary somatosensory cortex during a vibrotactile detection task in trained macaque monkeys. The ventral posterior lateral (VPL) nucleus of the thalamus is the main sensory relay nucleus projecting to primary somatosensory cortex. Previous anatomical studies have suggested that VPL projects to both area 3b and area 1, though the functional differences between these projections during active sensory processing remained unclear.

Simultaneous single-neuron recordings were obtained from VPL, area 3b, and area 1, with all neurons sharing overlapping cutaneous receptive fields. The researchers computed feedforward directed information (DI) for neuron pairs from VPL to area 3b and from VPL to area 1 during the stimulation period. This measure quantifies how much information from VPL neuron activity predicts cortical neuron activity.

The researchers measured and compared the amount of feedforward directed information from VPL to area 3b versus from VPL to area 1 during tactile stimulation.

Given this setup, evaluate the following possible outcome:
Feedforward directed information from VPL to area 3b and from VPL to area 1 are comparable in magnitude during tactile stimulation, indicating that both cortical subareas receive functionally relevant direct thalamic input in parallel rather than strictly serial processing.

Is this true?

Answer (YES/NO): YES